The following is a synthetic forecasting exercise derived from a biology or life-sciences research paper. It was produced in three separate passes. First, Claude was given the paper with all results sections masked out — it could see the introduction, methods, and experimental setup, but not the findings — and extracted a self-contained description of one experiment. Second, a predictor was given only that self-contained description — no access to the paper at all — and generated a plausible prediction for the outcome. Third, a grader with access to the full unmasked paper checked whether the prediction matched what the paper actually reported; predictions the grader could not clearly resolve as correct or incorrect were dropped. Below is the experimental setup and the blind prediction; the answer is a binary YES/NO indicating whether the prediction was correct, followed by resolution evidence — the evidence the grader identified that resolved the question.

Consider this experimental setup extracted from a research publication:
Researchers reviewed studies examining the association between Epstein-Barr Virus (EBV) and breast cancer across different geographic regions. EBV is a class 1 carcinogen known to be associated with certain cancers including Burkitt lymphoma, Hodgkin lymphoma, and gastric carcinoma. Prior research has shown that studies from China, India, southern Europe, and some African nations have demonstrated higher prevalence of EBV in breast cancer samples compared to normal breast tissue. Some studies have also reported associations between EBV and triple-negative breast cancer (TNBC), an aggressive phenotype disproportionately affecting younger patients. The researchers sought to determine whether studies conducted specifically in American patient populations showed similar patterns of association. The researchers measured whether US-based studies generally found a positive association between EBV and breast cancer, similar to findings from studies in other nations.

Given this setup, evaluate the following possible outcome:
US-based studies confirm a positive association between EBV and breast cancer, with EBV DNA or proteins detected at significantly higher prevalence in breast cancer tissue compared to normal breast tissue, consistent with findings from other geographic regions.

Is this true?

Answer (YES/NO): NO